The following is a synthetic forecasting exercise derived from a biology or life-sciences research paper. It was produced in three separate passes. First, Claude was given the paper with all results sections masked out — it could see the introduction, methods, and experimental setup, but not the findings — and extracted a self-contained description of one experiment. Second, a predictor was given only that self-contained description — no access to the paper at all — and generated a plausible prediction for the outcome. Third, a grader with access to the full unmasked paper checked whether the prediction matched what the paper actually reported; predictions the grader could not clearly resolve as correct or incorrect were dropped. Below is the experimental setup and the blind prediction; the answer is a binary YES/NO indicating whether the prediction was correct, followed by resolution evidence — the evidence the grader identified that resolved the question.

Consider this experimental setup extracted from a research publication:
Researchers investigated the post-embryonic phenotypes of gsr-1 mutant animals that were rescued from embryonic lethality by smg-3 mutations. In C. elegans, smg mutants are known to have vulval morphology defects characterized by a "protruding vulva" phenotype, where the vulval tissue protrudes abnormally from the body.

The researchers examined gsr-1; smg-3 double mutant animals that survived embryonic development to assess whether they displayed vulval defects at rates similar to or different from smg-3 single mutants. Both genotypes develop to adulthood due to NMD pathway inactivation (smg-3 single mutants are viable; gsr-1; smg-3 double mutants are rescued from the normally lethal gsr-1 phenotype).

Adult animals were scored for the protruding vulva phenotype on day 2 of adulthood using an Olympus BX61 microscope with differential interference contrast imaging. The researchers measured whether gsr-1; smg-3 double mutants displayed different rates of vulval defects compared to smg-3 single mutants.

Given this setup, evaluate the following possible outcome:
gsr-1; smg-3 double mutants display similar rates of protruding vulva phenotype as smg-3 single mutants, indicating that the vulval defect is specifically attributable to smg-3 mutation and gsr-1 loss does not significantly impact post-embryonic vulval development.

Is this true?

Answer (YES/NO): YES